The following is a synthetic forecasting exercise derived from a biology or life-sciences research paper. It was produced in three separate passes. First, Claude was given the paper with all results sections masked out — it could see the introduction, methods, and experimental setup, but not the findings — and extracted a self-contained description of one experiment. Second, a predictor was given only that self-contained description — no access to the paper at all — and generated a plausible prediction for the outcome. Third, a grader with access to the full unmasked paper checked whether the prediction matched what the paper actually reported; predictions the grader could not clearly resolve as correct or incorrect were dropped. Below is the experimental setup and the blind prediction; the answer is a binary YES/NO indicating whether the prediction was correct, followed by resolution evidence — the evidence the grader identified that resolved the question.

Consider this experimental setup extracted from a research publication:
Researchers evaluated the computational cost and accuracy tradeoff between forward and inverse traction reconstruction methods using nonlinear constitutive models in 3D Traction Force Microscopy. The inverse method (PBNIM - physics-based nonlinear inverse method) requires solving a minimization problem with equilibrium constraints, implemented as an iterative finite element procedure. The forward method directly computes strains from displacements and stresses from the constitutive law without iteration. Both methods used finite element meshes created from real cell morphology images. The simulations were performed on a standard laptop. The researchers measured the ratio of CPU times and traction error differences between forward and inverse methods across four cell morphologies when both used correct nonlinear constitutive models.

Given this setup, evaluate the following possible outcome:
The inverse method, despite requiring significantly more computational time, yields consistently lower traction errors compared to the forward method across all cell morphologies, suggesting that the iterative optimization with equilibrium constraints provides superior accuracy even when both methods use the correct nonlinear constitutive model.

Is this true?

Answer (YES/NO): YES